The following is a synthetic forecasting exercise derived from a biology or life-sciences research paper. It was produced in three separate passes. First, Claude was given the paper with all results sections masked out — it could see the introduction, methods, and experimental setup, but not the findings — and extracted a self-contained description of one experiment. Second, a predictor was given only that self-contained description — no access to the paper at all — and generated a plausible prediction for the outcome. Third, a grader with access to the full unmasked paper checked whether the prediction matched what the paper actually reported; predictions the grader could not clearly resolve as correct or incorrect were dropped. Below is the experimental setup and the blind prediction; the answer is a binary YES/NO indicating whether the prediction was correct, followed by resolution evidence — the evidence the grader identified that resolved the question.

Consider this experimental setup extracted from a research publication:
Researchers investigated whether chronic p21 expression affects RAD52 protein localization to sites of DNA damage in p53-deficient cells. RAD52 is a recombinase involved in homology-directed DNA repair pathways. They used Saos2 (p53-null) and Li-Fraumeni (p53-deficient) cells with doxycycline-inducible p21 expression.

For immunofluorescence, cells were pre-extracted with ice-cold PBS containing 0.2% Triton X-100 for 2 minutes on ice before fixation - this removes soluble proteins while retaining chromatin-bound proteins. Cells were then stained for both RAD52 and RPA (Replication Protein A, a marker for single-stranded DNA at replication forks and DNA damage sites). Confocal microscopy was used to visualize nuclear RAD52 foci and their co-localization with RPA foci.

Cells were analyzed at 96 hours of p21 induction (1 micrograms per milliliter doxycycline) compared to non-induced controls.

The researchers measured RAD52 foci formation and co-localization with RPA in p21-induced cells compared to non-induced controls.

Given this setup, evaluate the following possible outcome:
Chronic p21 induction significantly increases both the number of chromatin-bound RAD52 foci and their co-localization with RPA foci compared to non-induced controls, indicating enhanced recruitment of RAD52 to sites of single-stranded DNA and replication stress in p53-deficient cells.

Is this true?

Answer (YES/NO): YES